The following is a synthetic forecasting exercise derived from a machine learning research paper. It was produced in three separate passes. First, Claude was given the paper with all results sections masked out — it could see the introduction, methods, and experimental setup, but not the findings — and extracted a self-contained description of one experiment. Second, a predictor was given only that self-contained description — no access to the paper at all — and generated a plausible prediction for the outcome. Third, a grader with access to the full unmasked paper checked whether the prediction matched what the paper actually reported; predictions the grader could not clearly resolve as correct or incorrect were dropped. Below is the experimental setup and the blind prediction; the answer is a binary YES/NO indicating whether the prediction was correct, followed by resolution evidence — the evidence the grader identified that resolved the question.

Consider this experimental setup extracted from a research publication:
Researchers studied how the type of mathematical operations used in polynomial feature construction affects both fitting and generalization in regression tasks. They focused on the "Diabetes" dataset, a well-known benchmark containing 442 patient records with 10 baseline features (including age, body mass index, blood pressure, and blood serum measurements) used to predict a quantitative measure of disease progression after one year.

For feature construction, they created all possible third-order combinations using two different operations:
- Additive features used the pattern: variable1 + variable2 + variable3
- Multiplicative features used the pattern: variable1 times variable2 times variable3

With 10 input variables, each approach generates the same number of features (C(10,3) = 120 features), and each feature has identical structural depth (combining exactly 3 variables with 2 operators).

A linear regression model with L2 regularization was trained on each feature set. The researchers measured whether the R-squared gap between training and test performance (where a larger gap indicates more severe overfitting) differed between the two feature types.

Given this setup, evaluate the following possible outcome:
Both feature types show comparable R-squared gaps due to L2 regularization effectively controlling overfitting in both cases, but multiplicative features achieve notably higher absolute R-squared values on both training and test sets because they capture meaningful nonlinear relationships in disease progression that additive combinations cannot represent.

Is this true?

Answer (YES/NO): NO